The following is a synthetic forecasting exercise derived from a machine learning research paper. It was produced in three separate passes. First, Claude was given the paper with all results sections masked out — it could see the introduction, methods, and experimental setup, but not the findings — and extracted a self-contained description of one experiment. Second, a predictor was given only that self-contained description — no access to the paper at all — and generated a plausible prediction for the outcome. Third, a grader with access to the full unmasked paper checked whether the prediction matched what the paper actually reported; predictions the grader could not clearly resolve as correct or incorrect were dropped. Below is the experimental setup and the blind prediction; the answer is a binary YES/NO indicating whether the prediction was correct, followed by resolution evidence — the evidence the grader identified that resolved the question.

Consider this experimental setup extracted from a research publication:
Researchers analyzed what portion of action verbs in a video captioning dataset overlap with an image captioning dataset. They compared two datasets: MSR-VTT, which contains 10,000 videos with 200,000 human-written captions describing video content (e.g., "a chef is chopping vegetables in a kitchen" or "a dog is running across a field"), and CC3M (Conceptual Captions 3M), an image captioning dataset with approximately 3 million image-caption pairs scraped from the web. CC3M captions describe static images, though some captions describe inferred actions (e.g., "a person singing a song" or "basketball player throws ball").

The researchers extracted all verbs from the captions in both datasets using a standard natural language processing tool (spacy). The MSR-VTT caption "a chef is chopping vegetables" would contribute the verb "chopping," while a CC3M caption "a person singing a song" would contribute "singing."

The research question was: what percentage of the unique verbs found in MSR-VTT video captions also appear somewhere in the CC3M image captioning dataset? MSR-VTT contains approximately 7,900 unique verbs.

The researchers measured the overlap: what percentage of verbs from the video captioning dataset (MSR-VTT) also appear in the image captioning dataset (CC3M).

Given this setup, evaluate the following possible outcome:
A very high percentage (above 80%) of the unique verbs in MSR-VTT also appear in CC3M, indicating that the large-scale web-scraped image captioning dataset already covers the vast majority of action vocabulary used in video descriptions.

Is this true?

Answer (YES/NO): YES